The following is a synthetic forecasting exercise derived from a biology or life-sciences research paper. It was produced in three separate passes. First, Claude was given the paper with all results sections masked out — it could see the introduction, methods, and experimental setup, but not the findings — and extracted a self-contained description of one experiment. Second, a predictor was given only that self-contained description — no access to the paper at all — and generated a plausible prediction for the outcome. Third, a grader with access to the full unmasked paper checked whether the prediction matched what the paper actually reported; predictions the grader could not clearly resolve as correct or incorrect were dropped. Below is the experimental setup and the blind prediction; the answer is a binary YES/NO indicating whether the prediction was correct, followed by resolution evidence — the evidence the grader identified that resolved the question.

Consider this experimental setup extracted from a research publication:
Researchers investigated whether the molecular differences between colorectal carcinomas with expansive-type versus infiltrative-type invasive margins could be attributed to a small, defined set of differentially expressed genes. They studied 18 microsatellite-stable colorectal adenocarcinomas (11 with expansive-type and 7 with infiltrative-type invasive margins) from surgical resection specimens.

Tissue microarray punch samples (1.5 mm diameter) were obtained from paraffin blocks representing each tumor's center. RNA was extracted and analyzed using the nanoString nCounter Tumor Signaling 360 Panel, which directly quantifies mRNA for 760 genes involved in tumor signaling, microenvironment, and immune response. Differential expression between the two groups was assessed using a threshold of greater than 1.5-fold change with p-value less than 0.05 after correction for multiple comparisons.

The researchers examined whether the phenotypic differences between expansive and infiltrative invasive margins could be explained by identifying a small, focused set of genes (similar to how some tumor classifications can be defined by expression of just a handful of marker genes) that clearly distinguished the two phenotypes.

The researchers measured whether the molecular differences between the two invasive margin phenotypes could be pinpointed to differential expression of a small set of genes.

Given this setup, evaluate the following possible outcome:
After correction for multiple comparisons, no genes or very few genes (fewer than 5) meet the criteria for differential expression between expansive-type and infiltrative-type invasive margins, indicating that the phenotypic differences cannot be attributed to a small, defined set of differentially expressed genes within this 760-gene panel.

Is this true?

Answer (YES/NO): NO